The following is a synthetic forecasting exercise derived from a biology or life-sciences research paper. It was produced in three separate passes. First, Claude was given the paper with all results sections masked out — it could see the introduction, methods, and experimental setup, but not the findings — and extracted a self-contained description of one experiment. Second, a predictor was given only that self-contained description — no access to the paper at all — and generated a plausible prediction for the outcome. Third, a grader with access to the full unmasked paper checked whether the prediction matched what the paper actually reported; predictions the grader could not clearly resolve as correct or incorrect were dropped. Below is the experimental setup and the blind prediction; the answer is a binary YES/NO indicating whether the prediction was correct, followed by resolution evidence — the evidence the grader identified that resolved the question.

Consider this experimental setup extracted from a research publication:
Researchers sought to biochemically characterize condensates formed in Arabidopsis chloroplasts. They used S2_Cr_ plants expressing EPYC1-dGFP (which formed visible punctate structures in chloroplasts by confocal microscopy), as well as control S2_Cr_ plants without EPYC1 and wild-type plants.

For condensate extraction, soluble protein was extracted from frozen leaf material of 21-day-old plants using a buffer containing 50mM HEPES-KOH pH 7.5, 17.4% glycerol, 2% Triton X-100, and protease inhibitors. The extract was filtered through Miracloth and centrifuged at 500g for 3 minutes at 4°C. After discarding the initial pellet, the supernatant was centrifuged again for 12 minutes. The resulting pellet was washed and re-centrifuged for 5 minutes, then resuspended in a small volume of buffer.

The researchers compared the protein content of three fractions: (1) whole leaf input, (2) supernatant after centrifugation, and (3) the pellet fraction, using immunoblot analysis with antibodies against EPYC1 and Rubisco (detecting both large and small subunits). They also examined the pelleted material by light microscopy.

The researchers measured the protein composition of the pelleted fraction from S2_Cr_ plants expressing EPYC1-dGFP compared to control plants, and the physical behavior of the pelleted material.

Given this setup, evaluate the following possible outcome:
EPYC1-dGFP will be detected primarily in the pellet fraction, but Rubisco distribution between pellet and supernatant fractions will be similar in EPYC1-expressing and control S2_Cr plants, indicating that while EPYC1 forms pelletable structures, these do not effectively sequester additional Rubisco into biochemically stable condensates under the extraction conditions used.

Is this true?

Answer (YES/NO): NO